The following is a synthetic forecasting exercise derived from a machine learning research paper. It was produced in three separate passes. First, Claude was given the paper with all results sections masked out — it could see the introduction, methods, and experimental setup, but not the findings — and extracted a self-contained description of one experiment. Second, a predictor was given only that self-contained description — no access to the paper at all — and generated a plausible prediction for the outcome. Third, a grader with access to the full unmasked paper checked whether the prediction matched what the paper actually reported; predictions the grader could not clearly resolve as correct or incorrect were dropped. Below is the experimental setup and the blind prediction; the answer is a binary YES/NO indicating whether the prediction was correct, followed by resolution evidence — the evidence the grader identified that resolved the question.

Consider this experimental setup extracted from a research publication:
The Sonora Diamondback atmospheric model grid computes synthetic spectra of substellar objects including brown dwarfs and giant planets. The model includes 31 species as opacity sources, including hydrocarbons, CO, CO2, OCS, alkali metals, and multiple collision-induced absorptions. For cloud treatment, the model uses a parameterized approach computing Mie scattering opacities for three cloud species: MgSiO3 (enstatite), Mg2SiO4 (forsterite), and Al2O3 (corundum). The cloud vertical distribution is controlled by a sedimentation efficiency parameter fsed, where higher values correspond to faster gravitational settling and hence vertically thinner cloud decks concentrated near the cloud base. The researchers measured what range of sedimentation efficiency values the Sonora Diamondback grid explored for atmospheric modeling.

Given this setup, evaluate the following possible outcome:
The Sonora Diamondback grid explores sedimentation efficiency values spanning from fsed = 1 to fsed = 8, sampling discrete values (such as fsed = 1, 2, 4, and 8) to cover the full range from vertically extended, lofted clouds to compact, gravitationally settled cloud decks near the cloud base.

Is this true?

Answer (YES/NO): YES